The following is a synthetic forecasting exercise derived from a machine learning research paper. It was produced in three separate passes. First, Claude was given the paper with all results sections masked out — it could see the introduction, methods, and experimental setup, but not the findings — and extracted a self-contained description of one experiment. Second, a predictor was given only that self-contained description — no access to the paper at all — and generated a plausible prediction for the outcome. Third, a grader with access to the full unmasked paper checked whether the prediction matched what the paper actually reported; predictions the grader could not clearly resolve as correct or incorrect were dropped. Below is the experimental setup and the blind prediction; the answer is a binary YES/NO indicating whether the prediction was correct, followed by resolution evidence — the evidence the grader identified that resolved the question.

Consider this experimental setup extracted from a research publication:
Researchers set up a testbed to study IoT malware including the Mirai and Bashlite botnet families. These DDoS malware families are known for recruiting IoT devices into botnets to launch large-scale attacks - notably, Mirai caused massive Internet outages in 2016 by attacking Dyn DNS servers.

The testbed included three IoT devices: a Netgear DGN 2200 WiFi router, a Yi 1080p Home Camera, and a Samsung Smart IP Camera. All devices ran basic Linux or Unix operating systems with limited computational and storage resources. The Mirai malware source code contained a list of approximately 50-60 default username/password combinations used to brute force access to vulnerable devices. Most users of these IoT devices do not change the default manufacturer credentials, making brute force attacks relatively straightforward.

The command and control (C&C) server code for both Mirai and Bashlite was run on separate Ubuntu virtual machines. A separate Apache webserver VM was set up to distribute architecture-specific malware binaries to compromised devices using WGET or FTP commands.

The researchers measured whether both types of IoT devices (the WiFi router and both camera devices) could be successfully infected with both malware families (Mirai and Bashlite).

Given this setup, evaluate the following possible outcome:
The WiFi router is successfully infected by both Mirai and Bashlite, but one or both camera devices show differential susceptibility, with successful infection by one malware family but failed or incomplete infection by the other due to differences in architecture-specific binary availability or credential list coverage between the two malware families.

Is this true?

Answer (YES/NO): NO